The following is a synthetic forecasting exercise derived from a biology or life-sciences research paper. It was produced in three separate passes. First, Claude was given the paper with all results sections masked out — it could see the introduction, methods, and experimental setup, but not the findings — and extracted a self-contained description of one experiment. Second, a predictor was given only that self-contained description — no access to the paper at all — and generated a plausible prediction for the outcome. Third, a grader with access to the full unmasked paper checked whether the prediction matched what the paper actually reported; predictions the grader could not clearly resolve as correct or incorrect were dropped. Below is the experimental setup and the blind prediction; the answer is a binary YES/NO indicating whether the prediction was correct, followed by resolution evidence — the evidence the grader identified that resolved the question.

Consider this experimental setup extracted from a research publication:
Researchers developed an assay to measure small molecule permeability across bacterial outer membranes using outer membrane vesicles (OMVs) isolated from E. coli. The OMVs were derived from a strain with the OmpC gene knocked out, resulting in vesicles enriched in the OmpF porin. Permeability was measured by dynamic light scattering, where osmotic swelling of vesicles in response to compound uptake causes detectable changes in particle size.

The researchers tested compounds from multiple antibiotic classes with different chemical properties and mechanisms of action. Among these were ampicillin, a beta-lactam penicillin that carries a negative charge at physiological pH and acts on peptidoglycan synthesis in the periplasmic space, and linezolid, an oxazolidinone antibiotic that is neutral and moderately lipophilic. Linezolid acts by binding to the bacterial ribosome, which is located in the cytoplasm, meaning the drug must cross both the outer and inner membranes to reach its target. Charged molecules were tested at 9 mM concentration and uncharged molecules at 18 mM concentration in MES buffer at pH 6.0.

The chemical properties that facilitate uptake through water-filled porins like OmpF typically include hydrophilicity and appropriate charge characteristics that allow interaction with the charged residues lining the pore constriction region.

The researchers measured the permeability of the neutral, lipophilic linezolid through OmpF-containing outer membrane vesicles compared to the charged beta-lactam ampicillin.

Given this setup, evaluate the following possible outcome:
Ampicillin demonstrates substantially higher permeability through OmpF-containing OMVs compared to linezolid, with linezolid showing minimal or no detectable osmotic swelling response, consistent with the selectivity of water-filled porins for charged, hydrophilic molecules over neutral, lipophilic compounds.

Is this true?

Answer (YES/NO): NO